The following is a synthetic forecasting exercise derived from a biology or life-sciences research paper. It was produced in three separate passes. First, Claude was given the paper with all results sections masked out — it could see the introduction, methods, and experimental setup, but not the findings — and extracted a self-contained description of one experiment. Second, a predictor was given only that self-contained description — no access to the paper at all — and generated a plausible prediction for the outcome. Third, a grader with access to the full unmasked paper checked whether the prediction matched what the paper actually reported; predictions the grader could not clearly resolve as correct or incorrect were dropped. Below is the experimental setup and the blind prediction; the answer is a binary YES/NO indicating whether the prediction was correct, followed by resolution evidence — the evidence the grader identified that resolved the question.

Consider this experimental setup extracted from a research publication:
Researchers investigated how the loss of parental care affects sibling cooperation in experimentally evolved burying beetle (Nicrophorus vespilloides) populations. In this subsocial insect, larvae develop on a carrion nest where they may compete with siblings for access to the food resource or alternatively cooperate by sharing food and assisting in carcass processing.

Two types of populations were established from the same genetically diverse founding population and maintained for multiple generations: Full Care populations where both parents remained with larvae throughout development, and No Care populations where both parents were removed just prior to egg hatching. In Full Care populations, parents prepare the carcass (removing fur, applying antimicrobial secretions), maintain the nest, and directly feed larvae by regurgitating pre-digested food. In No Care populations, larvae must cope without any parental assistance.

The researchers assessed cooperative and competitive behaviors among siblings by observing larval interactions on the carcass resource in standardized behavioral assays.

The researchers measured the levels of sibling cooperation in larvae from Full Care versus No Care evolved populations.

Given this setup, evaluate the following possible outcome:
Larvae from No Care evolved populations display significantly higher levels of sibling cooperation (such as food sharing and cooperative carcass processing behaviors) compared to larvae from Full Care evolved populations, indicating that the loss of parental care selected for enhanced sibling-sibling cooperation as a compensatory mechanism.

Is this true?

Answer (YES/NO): YES